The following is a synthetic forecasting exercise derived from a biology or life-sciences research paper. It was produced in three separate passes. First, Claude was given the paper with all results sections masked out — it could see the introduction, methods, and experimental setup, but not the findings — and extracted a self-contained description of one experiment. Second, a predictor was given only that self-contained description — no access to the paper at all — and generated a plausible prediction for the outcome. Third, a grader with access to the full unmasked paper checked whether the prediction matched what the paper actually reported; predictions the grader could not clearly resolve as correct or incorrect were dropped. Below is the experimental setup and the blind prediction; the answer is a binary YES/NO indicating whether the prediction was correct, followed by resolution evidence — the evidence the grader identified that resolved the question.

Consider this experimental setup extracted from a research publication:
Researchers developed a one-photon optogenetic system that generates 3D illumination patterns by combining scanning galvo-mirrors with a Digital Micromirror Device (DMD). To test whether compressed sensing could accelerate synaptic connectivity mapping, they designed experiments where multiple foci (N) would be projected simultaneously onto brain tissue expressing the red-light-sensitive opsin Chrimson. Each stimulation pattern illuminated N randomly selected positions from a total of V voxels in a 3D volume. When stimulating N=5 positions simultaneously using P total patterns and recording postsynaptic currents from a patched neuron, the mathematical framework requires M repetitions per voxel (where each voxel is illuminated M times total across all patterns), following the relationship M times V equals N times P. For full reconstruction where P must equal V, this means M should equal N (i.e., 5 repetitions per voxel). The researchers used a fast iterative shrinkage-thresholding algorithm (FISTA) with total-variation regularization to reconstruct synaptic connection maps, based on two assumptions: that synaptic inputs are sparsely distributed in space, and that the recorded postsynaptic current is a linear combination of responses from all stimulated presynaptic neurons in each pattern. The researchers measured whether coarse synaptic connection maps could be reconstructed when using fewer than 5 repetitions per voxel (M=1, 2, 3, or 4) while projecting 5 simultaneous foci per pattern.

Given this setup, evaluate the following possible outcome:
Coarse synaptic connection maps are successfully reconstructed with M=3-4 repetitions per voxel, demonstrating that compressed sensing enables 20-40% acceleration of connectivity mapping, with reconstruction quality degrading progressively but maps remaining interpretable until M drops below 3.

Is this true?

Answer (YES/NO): NO